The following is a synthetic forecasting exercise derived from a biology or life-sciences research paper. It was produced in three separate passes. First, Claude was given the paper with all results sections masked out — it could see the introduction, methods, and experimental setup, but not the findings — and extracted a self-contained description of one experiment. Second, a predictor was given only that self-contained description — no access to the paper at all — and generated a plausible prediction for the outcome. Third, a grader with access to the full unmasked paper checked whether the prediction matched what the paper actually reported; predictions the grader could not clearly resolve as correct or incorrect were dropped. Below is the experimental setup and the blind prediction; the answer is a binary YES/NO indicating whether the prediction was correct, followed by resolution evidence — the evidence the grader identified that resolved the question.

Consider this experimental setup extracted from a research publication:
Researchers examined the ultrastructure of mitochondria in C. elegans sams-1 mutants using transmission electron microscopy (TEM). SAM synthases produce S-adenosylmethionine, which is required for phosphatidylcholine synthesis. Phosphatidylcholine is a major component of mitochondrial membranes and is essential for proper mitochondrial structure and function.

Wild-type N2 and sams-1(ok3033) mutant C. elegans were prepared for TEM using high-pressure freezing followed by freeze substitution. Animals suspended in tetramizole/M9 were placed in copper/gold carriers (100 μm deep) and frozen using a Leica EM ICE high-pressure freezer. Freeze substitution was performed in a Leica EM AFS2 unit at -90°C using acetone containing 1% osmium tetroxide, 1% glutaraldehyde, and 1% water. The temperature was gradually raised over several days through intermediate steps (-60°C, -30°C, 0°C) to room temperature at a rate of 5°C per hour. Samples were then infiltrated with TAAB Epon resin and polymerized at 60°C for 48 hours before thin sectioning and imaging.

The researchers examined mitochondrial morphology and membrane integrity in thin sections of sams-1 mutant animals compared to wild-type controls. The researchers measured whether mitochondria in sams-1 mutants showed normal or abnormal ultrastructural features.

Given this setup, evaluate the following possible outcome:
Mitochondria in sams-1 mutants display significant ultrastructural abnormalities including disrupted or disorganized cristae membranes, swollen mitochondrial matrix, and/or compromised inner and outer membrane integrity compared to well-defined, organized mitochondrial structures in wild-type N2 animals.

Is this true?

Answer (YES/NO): YES